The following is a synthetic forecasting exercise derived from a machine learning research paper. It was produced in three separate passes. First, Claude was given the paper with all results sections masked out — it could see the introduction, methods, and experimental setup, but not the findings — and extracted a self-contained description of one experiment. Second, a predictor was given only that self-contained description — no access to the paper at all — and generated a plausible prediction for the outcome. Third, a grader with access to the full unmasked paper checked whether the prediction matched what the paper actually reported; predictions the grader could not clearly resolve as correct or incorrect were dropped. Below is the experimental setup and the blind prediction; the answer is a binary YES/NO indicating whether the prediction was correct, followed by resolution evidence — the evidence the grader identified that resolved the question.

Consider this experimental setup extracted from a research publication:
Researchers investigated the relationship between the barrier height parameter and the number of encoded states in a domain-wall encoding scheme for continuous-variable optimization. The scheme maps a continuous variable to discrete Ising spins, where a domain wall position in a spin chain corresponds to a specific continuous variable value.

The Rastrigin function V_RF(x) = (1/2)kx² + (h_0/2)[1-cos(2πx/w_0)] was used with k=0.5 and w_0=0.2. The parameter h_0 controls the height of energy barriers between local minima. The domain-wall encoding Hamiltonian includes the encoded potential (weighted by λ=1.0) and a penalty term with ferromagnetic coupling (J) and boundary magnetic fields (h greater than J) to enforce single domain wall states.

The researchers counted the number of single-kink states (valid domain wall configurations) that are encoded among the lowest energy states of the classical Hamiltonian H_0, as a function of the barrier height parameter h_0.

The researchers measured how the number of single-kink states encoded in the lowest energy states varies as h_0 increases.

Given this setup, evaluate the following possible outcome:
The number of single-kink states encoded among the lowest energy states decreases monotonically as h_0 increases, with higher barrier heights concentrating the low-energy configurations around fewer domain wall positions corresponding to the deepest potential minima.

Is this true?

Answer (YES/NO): YES